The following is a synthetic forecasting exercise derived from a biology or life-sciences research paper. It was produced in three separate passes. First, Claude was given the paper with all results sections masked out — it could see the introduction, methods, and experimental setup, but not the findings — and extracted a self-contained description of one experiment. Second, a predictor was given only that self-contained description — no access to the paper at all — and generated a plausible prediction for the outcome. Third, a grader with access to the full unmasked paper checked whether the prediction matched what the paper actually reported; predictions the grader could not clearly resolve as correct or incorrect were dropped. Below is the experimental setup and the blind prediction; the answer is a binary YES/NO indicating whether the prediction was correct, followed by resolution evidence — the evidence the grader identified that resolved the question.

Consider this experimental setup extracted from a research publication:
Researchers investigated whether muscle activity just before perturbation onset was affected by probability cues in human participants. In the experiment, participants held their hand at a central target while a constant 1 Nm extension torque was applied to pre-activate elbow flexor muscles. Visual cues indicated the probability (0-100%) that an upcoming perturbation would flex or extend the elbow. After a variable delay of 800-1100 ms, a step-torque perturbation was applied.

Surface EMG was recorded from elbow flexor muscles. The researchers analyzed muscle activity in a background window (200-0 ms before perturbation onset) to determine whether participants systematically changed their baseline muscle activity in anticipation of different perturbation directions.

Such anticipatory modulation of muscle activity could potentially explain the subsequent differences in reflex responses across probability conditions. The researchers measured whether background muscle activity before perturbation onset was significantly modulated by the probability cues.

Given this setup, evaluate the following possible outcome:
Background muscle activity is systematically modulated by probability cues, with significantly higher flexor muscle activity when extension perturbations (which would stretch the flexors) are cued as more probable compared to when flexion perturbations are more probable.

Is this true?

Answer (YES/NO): NO